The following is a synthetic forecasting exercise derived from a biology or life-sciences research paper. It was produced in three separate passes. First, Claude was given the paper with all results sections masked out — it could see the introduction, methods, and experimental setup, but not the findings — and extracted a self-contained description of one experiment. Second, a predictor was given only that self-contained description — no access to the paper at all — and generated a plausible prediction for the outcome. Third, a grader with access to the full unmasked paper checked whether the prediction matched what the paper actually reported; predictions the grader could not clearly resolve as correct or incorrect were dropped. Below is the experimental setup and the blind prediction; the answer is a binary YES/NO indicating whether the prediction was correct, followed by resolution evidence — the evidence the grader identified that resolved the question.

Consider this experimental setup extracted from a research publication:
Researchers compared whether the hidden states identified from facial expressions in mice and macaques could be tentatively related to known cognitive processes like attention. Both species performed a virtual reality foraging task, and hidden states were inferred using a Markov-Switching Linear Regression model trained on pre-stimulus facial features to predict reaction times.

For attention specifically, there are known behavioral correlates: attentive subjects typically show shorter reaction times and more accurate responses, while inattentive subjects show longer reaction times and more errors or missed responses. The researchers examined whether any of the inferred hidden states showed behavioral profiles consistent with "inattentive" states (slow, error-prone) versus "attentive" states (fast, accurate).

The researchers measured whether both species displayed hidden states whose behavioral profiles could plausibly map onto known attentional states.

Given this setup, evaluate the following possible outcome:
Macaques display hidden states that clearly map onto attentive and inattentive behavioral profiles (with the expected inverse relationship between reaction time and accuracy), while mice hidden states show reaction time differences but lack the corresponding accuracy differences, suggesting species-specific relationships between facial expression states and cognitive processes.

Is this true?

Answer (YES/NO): NO